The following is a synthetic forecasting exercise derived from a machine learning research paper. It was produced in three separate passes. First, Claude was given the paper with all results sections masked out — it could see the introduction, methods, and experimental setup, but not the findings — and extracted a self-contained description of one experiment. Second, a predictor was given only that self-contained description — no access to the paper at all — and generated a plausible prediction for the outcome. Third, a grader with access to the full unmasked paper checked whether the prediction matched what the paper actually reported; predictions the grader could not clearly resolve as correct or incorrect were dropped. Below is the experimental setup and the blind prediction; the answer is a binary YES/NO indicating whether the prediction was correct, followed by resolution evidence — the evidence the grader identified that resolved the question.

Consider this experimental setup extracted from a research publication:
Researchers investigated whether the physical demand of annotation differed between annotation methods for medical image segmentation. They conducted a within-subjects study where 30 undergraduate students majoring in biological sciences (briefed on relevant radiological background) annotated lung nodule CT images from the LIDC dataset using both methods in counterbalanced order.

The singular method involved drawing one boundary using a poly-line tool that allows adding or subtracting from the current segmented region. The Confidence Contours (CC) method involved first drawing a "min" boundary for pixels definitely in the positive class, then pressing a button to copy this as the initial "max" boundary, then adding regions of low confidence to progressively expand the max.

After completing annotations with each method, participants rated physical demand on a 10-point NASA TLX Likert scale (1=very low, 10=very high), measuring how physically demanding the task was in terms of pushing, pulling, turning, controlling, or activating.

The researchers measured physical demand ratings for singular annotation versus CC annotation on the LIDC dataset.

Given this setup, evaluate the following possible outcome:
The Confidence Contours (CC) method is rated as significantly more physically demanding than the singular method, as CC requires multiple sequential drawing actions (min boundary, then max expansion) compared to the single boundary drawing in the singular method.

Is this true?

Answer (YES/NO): NO